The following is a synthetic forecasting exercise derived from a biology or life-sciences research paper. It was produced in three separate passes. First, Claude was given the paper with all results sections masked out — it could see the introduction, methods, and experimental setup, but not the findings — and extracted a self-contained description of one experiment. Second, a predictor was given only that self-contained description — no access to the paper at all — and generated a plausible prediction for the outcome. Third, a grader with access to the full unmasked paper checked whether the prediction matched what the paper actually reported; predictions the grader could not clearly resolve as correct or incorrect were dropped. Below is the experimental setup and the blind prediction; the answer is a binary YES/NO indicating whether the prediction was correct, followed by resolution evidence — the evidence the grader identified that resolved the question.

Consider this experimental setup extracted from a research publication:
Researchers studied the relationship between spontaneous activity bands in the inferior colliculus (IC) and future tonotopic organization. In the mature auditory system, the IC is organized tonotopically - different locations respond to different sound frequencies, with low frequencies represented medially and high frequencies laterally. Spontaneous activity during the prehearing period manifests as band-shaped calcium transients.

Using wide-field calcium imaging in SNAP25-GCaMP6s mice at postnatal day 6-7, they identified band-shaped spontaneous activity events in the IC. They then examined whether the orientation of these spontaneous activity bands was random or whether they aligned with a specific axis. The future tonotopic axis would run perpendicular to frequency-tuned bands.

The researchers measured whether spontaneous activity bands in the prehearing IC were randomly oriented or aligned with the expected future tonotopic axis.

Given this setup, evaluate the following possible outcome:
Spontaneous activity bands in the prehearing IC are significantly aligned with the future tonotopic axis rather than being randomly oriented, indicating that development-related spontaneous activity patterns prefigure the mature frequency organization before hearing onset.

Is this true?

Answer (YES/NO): YES